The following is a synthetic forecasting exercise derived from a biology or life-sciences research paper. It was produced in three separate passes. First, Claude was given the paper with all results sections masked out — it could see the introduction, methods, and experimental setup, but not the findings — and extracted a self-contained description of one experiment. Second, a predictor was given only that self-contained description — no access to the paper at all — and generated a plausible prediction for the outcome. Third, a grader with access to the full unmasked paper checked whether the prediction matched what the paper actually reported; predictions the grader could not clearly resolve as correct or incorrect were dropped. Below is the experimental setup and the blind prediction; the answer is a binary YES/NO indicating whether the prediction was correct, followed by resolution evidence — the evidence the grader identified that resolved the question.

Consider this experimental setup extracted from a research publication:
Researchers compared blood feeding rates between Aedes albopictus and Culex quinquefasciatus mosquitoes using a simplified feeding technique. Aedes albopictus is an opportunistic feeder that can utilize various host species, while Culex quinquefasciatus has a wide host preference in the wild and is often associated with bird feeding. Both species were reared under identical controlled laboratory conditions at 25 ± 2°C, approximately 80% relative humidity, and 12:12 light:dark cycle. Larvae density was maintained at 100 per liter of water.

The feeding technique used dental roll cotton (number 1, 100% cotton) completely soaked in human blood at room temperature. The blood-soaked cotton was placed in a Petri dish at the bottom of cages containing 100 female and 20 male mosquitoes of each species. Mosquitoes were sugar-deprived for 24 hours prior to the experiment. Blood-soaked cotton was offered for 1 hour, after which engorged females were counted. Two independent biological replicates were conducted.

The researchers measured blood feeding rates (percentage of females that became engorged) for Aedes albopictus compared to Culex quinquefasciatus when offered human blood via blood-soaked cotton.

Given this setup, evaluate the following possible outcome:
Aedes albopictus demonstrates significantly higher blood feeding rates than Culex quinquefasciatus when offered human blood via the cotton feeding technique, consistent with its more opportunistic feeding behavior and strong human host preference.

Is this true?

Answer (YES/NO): NO